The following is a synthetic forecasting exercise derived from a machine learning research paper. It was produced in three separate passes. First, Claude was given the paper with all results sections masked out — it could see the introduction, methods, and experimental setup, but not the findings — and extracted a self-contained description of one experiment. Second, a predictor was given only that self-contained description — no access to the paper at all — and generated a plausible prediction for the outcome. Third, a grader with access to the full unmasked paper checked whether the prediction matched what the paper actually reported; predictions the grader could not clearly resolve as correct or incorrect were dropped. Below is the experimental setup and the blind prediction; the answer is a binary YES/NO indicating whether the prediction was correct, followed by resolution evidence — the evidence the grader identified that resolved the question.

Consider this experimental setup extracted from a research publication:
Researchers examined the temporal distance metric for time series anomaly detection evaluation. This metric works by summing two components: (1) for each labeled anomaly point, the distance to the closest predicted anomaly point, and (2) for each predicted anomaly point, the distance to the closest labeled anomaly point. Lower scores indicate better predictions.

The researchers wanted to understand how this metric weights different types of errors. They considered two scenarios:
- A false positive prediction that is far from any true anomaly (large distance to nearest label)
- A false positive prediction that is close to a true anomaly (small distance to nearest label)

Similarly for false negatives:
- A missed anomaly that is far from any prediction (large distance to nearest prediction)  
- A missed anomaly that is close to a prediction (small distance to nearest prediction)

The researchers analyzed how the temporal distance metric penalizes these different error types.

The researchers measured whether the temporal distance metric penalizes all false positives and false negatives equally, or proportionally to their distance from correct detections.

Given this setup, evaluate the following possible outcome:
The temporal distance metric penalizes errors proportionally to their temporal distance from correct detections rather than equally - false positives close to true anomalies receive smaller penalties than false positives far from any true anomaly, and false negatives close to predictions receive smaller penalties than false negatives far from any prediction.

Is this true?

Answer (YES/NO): YES